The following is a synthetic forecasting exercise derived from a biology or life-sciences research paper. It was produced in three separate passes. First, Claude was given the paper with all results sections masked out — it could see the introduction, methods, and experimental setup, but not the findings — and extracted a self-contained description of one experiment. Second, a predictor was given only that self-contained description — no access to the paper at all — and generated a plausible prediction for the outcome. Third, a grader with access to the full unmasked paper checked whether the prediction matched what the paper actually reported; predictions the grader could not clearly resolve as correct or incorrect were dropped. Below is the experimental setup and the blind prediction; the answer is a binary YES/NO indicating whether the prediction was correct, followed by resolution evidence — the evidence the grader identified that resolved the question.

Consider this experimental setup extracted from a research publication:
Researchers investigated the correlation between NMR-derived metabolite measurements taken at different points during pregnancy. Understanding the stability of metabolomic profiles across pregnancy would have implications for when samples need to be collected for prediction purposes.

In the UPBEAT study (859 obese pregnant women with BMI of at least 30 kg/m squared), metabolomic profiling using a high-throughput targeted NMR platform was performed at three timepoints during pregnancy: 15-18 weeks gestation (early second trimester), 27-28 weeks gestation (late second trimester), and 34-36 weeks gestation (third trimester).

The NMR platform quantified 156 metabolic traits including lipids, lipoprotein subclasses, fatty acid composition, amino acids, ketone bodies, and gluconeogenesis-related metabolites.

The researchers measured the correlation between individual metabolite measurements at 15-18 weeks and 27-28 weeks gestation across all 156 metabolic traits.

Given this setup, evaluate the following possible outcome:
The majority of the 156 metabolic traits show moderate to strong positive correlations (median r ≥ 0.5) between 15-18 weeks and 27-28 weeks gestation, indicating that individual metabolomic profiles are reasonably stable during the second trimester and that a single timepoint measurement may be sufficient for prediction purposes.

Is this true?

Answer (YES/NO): YES